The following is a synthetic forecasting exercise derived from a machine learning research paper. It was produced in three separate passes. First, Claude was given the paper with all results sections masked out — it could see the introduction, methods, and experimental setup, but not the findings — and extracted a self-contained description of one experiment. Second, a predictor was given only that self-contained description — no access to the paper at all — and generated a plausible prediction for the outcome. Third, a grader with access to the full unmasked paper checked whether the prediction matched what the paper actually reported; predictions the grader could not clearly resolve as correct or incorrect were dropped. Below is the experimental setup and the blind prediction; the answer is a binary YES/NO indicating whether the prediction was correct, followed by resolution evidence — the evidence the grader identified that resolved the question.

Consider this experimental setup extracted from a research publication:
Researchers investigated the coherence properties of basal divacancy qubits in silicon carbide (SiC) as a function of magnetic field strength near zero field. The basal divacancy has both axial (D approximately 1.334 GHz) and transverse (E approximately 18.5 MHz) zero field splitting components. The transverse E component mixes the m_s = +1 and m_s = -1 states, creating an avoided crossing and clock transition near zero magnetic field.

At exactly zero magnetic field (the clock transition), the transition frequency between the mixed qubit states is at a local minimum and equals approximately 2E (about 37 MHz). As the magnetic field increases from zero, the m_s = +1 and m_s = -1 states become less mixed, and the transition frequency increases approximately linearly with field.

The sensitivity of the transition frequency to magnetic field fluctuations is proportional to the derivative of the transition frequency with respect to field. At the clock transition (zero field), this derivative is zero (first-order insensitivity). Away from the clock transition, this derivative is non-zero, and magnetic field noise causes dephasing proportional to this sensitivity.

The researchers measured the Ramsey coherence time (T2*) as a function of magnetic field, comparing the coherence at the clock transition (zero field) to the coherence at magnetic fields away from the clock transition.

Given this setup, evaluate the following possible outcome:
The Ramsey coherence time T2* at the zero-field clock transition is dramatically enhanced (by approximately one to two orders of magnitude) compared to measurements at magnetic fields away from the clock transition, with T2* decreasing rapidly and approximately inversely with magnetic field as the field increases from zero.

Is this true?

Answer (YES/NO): YES